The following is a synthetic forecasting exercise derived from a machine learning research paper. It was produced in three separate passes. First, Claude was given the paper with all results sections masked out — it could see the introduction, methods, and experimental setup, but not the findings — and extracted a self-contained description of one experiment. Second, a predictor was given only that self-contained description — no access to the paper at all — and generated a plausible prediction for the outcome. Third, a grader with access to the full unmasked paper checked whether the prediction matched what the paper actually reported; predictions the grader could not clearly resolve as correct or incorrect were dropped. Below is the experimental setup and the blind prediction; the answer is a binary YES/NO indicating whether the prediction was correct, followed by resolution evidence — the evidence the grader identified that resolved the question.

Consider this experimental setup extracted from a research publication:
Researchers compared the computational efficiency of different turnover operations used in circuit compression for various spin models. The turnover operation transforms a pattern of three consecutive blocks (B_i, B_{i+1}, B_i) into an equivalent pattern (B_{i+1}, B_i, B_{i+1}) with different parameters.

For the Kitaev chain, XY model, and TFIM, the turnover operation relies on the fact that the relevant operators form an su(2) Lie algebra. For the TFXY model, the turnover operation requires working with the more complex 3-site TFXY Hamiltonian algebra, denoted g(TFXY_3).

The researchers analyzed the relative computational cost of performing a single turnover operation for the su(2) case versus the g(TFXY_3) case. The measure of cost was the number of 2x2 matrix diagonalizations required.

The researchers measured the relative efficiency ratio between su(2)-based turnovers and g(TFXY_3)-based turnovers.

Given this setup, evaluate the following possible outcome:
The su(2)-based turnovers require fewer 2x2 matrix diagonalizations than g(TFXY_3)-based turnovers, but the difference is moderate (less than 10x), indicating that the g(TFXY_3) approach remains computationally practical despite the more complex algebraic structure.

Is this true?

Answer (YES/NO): NO